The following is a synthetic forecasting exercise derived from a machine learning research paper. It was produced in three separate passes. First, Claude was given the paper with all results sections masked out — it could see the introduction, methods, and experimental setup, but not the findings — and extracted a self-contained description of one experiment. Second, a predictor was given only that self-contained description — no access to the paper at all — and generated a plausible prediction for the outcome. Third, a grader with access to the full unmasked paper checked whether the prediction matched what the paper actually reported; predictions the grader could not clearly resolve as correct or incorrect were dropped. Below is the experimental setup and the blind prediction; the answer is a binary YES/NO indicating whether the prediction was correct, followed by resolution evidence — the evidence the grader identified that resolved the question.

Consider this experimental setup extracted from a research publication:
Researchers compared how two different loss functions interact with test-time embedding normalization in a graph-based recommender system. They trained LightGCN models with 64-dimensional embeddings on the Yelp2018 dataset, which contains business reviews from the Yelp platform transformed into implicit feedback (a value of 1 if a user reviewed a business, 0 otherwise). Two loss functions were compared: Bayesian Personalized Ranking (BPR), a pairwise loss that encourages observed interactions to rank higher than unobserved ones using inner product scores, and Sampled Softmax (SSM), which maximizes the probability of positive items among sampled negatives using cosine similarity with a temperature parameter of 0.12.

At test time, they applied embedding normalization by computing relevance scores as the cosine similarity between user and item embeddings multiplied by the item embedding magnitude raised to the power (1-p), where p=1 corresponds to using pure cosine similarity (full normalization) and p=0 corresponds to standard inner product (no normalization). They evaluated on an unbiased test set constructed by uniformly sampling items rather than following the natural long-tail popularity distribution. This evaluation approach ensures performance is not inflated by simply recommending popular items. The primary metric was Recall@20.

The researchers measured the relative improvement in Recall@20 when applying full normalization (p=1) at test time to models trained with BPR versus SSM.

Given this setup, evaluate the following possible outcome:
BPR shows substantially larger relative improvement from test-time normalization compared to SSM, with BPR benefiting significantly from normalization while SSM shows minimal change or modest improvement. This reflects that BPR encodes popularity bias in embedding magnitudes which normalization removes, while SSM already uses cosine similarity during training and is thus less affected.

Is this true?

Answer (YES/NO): NO